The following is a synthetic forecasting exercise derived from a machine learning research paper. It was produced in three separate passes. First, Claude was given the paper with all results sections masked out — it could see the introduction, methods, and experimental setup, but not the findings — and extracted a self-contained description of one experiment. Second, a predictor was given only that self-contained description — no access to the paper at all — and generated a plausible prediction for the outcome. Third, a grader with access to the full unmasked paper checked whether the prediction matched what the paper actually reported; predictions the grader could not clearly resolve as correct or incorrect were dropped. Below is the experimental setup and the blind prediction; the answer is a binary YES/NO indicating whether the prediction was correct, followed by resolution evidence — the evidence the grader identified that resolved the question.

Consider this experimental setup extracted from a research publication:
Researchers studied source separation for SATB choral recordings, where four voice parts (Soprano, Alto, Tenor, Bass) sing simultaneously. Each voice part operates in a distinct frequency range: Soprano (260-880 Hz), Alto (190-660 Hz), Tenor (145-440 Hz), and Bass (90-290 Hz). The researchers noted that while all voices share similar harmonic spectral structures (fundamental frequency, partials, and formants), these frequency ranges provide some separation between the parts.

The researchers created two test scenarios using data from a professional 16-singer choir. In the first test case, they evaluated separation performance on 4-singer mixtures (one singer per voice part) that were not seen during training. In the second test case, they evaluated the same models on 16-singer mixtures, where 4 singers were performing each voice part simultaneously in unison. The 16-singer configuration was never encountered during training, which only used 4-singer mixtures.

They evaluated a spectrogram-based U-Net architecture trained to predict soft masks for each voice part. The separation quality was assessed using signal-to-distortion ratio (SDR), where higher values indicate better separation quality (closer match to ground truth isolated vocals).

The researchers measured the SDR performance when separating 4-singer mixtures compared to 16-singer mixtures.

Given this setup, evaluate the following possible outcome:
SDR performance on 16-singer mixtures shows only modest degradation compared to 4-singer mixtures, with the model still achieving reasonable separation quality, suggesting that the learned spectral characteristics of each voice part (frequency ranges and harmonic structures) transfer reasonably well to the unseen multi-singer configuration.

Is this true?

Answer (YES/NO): NO